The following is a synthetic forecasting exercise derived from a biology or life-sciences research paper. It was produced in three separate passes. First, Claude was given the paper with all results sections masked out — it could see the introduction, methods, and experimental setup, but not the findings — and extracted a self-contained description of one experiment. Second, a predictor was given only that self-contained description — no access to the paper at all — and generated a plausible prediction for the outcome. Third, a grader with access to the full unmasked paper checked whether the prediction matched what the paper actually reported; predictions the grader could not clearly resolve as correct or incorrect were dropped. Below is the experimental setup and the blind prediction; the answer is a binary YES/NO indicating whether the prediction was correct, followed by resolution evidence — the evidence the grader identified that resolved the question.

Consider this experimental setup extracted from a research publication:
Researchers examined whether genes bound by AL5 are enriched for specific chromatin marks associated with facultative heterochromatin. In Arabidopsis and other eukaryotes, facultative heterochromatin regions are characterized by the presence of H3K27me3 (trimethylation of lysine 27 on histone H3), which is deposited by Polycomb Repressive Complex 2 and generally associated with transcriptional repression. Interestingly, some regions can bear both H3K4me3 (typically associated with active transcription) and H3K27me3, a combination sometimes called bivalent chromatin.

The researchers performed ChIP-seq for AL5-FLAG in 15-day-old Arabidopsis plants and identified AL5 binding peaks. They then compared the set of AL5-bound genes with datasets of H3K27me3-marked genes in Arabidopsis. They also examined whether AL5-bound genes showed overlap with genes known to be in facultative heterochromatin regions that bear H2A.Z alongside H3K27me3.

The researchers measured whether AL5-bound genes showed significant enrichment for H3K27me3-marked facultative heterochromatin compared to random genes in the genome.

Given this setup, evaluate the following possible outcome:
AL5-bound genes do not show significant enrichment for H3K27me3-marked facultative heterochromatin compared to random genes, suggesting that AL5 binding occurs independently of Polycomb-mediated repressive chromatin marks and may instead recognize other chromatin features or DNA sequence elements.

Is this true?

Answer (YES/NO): NO